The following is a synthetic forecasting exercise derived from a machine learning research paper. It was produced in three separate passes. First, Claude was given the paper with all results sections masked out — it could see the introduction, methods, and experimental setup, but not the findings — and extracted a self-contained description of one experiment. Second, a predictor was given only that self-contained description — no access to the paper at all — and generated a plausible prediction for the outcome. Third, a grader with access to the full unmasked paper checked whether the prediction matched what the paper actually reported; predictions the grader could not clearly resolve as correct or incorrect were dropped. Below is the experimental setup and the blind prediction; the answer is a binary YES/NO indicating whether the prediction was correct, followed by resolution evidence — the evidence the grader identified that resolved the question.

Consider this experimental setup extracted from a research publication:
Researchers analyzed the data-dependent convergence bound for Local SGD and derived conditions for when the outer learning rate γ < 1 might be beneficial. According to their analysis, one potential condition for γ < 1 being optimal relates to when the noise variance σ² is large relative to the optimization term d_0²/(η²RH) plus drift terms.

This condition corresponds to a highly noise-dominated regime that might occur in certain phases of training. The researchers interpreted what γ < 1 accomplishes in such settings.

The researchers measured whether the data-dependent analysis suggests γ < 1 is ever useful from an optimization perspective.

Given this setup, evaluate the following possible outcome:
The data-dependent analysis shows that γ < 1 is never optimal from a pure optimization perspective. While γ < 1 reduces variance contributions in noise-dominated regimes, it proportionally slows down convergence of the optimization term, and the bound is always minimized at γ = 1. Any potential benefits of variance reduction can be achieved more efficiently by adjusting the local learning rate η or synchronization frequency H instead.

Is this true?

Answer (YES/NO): NO